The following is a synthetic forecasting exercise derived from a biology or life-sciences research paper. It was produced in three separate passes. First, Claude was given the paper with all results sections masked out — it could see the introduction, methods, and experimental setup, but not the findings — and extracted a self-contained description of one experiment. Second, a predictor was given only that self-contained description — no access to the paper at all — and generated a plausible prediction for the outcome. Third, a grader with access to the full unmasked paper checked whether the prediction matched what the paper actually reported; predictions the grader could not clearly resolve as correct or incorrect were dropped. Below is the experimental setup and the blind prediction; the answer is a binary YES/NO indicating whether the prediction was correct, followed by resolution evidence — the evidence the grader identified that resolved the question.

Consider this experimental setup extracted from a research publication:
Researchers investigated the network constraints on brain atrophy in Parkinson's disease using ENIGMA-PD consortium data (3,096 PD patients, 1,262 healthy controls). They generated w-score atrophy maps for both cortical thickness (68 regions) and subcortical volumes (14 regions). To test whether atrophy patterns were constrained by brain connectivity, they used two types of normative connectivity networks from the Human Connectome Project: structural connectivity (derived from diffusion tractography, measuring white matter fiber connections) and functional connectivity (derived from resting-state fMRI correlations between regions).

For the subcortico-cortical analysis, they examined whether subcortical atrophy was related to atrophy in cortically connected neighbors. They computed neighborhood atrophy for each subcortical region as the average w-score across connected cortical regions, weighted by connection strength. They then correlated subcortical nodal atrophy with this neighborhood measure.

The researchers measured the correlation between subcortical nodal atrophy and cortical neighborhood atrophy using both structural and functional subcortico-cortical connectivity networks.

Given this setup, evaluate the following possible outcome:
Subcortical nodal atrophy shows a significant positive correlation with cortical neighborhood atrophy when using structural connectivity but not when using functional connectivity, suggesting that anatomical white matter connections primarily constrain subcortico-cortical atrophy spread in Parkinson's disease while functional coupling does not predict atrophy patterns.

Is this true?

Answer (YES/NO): NO